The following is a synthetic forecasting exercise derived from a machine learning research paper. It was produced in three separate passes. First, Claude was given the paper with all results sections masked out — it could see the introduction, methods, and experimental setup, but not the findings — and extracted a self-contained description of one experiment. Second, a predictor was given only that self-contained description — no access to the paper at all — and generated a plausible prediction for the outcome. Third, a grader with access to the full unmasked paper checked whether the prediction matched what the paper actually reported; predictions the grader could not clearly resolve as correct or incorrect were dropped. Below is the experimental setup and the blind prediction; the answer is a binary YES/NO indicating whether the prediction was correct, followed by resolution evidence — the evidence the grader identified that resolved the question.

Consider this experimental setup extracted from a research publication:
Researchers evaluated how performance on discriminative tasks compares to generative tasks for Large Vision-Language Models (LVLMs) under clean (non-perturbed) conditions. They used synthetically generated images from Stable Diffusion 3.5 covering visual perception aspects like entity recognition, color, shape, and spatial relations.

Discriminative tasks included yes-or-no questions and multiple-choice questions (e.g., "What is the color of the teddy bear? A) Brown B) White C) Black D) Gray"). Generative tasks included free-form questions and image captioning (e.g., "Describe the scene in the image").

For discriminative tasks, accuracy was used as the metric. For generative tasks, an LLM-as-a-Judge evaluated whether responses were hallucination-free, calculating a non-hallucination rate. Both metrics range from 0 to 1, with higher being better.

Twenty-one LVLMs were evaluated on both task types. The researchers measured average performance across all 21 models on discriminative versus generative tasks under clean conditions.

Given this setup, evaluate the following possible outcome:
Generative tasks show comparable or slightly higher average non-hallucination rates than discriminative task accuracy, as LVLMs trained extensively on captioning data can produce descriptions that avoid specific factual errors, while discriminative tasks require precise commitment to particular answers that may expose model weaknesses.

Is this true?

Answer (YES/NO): NO